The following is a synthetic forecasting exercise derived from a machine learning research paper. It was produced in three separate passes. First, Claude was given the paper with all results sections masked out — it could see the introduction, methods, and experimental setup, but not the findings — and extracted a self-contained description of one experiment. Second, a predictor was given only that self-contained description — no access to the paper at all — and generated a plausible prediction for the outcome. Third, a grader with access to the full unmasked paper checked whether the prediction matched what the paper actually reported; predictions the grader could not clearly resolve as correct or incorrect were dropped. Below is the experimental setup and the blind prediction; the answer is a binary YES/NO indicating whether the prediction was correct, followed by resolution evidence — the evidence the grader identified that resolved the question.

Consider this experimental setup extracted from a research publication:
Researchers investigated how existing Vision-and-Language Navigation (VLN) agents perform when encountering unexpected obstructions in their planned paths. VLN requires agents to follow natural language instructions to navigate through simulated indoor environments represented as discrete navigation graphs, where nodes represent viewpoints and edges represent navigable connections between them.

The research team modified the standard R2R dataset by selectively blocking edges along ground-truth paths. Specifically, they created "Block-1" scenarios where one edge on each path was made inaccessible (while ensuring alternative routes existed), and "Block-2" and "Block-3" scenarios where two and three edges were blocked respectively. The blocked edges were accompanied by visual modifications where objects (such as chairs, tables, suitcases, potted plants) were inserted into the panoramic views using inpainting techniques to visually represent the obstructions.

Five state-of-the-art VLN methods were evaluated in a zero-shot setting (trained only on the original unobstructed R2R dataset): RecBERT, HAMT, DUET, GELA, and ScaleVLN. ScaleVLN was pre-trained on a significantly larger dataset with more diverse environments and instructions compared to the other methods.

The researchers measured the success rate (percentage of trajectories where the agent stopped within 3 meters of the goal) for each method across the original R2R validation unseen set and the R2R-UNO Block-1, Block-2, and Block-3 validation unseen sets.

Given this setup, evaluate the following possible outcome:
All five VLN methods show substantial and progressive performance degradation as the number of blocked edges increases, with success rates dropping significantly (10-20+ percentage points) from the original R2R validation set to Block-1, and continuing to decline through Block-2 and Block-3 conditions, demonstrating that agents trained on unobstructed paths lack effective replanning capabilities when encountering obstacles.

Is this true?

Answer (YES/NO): YES